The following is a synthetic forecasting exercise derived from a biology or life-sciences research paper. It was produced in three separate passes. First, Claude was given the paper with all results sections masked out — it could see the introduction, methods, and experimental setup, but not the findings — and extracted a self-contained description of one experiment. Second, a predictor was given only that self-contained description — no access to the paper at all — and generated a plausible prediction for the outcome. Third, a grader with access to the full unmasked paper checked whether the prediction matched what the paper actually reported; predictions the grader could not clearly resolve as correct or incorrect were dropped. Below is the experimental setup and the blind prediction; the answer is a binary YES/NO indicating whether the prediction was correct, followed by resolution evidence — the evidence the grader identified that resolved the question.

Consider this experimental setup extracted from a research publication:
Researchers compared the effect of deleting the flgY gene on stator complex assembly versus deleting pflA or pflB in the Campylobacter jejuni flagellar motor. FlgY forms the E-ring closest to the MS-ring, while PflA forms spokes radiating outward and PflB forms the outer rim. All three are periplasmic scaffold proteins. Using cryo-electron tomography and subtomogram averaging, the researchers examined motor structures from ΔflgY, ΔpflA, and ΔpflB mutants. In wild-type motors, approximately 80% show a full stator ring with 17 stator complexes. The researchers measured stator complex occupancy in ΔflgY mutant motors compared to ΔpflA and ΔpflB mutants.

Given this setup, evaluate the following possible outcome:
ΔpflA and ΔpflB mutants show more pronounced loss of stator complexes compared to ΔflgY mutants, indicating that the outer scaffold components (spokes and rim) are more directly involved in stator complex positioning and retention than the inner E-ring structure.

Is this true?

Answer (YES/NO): YES